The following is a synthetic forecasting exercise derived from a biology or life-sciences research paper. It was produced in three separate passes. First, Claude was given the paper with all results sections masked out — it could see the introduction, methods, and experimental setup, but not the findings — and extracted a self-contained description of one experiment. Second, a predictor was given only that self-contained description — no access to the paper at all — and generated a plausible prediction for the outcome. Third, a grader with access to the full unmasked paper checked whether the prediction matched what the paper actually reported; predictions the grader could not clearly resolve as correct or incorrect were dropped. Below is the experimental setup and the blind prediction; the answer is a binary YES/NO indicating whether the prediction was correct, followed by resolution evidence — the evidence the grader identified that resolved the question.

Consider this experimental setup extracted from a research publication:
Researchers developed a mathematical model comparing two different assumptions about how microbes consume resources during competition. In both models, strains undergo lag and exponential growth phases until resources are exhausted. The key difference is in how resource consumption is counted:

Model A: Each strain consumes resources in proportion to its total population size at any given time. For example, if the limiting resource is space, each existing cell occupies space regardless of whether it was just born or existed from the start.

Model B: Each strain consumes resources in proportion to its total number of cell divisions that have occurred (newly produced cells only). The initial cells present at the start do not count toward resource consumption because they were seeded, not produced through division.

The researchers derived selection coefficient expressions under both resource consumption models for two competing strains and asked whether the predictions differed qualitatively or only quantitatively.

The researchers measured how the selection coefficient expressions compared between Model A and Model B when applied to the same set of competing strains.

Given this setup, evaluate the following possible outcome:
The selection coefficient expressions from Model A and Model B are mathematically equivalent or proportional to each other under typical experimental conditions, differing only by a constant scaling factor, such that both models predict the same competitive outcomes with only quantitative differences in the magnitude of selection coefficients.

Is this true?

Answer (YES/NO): NO